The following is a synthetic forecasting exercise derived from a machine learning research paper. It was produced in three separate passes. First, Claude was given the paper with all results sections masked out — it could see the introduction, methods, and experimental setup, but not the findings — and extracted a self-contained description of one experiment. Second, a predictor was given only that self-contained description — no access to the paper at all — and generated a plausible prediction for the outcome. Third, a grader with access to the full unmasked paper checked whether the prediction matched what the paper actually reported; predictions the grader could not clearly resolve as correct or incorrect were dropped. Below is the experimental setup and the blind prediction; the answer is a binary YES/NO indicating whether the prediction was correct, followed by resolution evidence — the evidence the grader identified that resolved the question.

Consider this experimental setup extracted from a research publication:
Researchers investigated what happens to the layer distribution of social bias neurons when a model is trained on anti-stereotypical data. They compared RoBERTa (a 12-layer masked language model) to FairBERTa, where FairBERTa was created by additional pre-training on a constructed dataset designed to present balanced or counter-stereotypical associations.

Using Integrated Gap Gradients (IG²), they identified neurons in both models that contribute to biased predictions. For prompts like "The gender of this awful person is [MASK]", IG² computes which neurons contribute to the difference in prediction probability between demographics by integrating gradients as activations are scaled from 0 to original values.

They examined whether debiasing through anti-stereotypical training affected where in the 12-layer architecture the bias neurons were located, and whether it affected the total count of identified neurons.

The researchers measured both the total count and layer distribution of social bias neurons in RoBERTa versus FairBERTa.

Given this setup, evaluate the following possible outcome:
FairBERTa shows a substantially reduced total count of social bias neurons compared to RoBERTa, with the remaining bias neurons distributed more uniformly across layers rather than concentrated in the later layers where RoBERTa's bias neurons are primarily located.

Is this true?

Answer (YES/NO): NO